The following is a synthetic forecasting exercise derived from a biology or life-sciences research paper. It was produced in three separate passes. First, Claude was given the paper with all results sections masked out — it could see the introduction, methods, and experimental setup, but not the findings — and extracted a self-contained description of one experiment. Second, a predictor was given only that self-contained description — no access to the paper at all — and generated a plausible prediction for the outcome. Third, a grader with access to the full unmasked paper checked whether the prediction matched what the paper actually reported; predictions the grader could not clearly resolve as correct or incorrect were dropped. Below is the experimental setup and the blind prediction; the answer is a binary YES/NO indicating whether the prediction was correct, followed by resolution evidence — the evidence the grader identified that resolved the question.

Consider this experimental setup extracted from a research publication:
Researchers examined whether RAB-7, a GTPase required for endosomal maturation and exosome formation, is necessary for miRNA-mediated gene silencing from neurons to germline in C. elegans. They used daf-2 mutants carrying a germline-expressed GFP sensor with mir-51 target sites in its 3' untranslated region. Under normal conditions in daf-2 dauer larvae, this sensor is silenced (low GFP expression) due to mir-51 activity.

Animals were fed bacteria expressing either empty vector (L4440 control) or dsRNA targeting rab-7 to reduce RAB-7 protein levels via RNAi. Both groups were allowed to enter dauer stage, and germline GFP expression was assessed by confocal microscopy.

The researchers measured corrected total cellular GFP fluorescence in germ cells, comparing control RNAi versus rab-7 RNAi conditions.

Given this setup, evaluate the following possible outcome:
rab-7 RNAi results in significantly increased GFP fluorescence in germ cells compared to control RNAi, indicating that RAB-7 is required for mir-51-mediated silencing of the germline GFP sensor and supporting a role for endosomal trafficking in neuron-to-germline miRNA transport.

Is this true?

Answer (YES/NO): YES